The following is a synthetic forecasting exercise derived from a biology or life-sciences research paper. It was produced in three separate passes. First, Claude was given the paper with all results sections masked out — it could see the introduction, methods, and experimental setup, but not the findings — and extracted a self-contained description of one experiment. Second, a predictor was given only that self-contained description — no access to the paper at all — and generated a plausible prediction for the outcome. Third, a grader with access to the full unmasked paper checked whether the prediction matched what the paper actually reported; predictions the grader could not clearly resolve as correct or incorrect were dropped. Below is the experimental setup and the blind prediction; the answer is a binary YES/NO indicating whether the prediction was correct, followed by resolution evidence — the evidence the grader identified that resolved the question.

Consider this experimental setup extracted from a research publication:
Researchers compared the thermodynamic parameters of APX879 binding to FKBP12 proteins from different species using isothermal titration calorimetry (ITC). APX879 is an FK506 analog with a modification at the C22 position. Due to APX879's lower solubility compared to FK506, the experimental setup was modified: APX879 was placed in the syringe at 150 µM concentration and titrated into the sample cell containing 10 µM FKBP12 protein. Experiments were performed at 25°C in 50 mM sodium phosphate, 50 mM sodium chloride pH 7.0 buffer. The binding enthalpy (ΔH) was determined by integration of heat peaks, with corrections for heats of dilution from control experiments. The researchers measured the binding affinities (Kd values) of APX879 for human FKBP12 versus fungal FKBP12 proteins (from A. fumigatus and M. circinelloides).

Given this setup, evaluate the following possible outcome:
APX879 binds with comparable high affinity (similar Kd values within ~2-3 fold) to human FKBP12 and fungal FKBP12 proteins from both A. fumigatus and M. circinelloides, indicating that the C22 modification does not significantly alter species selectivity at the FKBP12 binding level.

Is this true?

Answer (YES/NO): NO